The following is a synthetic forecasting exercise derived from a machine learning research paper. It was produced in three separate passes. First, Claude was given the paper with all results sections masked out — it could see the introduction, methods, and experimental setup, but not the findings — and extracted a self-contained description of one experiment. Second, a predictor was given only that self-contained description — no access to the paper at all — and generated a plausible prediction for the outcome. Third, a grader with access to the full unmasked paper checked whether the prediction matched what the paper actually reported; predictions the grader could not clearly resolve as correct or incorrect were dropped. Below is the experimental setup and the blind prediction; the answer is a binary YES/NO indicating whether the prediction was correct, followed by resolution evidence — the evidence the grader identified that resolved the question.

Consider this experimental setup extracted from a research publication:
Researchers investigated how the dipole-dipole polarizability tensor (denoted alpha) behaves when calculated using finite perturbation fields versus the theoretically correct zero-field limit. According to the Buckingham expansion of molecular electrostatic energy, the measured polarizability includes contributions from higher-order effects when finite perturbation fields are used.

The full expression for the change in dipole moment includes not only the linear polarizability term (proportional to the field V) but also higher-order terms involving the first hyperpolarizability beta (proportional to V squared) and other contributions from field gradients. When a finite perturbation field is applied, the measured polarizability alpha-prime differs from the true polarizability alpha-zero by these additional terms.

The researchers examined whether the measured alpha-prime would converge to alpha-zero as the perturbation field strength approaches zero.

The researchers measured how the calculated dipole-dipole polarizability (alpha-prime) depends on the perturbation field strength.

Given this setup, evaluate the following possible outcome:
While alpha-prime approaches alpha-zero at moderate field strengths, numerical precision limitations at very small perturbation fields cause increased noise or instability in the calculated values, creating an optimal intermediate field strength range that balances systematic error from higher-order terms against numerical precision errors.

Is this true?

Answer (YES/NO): YES